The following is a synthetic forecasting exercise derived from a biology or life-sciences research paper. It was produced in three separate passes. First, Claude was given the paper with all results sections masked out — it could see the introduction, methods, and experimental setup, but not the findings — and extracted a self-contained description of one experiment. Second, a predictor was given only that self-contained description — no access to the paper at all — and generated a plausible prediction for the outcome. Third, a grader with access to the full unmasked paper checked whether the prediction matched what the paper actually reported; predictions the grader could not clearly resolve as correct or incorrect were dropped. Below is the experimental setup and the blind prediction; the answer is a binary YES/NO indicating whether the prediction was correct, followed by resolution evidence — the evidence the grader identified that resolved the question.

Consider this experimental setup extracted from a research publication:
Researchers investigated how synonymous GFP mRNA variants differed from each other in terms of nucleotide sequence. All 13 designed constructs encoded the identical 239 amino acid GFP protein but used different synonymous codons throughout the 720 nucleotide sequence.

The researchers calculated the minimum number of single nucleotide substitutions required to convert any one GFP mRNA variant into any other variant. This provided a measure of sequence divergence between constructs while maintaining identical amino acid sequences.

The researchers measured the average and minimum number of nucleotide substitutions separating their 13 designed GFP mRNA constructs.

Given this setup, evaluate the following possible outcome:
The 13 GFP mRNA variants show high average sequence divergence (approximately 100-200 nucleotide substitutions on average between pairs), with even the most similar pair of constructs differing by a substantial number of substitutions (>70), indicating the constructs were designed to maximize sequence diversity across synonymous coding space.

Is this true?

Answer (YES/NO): YES